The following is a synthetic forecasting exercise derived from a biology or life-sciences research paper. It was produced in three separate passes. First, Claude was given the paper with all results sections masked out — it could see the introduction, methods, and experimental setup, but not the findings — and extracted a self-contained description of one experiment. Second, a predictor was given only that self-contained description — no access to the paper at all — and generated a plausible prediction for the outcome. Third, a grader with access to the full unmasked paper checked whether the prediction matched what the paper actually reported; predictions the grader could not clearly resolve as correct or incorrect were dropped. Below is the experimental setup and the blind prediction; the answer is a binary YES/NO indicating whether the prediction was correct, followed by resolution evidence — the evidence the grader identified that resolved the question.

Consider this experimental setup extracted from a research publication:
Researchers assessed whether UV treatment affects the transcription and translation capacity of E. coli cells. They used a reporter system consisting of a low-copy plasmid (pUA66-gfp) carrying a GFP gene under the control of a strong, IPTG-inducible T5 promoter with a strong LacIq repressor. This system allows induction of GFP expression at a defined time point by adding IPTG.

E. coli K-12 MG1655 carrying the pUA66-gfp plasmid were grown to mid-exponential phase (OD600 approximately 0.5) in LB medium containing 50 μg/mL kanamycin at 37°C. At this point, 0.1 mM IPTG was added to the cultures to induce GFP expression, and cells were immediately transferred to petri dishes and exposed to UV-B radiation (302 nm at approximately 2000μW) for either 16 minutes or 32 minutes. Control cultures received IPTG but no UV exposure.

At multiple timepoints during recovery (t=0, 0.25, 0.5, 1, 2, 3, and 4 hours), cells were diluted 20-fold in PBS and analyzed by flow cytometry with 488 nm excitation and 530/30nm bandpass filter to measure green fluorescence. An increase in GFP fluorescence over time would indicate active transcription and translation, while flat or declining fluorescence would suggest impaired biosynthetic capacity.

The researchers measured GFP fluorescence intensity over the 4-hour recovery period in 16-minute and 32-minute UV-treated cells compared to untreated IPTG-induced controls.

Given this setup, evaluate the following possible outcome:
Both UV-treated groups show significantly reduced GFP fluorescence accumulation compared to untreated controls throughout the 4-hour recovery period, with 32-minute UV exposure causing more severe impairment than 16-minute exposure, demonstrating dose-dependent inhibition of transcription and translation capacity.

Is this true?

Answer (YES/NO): NO